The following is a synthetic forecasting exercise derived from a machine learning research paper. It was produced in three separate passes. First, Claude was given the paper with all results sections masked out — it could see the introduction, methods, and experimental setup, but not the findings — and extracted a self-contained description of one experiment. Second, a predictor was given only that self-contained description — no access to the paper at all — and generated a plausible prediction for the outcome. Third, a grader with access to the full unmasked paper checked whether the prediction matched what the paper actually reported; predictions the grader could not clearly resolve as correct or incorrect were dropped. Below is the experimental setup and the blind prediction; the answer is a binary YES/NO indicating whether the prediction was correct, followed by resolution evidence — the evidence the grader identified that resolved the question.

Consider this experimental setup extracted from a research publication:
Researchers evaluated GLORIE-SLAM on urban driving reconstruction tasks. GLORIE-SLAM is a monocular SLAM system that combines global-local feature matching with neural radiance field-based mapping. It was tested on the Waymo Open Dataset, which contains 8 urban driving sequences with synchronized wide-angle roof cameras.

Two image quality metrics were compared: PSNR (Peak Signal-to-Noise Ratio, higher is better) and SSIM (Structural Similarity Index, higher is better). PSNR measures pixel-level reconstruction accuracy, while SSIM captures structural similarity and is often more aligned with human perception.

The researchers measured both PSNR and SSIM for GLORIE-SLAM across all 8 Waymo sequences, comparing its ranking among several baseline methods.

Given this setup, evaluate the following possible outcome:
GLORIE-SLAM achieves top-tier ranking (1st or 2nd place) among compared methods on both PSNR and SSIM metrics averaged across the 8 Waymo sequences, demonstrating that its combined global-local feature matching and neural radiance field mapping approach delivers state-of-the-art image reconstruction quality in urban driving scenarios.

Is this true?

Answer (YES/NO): NO